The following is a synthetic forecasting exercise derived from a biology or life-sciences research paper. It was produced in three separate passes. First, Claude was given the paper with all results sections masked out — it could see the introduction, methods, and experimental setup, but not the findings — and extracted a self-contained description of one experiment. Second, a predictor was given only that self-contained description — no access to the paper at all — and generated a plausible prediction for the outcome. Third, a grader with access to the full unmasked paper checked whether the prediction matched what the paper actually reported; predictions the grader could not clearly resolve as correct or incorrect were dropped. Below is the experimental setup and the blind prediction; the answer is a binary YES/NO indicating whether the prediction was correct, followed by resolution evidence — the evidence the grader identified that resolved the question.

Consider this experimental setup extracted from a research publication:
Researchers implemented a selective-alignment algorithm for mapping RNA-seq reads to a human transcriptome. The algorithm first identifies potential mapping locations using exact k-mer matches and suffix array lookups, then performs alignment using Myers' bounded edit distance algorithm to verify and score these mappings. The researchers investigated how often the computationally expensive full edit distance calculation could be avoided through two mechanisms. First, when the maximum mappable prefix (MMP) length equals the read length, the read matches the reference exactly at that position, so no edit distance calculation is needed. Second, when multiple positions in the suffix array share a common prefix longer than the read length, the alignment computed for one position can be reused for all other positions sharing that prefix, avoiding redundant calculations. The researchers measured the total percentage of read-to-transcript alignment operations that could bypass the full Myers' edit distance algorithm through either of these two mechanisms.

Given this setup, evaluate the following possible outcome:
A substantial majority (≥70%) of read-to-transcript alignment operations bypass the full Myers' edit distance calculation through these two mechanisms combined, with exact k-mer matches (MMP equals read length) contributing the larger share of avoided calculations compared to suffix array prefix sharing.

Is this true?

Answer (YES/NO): NO